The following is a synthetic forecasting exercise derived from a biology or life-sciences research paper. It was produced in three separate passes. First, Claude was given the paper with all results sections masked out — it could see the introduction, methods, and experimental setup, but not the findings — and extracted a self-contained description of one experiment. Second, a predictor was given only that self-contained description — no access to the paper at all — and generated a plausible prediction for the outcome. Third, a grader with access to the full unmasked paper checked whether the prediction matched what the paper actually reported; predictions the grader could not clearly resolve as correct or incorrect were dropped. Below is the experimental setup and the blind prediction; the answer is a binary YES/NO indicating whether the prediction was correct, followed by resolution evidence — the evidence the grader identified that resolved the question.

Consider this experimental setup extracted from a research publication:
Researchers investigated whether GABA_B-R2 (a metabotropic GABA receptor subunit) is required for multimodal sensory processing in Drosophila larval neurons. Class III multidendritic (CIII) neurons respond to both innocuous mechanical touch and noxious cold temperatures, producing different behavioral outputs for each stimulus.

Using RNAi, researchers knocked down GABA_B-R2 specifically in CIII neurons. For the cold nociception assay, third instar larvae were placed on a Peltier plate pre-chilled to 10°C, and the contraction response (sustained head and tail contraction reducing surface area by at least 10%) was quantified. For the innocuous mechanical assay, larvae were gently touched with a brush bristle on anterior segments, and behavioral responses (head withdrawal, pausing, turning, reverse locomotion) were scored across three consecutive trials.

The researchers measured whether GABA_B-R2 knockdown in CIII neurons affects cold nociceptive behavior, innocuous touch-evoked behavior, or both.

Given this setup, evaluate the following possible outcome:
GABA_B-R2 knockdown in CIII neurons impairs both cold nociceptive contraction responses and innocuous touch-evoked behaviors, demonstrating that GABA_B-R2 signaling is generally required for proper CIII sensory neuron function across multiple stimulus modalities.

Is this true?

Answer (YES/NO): NO